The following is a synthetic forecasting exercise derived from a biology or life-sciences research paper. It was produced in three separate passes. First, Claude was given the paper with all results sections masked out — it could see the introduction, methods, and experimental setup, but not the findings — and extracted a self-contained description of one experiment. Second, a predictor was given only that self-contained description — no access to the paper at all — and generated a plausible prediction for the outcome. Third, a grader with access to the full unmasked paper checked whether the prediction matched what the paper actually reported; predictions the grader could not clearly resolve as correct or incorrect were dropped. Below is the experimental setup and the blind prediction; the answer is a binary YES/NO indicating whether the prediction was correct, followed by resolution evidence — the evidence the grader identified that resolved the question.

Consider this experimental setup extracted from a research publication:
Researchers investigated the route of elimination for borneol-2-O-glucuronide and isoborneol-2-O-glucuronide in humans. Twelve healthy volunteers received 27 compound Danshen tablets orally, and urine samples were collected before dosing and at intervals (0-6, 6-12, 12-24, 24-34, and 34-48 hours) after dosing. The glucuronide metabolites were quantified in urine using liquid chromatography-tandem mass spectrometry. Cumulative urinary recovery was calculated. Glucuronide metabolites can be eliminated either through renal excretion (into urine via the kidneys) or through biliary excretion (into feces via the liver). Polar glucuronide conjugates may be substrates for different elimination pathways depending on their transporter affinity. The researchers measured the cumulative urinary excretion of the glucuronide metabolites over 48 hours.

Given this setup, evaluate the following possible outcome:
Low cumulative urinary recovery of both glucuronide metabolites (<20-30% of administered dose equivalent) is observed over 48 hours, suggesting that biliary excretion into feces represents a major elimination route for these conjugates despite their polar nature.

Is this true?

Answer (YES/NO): NO